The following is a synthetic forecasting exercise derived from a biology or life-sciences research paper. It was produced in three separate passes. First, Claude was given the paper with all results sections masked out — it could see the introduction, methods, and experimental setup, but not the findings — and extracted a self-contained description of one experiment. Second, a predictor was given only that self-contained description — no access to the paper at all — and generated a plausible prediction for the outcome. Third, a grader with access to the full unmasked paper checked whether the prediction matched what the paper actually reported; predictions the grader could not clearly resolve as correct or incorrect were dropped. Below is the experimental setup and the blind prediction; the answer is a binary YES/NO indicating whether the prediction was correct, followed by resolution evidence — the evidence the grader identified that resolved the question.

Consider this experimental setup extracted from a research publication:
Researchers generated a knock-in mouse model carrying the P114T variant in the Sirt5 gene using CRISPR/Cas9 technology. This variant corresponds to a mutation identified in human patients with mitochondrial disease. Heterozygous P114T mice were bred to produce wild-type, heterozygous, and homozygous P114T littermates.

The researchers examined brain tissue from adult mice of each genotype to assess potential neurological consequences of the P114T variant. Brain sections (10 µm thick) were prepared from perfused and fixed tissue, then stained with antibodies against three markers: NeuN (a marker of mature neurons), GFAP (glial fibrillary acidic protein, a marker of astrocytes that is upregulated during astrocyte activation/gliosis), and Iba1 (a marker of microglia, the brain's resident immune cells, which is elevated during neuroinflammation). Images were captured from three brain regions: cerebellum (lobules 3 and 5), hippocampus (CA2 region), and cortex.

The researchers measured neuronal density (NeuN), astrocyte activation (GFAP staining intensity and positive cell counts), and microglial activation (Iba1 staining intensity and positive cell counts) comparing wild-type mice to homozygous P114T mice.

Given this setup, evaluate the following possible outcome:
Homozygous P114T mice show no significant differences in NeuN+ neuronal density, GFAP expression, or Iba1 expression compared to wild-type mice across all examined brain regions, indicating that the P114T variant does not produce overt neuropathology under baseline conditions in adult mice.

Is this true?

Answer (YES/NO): YES